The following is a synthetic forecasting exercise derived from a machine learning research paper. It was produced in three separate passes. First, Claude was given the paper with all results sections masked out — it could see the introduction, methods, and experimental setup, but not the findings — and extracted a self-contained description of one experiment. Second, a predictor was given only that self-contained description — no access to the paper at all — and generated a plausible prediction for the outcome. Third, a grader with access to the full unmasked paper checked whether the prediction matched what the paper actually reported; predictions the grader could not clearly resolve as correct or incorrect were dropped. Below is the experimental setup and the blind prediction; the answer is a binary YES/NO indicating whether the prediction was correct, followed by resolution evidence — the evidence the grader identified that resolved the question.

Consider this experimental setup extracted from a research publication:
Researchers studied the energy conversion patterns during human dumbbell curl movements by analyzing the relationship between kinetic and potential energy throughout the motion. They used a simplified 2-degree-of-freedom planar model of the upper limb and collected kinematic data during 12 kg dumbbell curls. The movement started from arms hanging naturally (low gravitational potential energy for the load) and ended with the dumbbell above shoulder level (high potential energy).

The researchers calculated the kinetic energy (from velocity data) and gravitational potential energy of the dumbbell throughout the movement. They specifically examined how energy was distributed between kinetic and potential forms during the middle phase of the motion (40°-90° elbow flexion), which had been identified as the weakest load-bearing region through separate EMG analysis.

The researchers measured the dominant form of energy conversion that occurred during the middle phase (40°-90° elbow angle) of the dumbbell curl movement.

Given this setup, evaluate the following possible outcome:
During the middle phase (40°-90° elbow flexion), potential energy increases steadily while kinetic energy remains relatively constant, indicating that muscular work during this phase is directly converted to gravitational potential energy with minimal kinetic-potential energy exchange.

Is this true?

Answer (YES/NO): NO